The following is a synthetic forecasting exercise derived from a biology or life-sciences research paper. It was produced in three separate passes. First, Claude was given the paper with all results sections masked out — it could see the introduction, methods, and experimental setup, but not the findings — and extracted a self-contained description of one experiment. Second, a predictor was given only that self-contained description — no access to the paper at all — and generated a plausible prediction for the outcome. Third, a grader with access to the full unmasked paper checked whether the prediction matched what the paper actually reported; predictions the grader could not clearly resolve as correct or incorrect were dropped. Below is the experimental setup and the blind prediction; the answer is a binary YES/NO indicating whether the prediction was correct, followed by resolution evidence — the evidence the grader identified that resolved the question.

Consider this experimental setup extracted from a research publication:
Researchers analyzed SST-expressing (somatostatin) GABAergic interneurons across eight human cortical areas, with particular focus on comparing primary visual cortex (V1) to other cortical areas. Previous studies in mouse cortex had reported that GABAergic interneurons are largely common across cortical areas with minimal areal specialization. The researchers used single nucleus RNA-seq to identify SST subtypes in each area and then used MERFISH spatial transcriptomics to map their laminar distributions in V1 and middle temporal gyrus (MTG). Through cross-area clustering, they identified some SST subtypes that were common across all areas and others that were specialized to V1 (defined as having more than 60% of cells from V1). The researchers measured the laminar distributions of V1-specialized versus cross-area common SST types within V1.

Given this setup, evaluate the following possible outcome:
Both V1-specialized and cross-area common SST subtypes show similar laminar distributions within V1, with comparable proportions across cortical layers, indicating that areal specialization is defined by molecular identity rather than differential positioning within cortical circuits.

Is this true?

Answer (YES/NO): NO